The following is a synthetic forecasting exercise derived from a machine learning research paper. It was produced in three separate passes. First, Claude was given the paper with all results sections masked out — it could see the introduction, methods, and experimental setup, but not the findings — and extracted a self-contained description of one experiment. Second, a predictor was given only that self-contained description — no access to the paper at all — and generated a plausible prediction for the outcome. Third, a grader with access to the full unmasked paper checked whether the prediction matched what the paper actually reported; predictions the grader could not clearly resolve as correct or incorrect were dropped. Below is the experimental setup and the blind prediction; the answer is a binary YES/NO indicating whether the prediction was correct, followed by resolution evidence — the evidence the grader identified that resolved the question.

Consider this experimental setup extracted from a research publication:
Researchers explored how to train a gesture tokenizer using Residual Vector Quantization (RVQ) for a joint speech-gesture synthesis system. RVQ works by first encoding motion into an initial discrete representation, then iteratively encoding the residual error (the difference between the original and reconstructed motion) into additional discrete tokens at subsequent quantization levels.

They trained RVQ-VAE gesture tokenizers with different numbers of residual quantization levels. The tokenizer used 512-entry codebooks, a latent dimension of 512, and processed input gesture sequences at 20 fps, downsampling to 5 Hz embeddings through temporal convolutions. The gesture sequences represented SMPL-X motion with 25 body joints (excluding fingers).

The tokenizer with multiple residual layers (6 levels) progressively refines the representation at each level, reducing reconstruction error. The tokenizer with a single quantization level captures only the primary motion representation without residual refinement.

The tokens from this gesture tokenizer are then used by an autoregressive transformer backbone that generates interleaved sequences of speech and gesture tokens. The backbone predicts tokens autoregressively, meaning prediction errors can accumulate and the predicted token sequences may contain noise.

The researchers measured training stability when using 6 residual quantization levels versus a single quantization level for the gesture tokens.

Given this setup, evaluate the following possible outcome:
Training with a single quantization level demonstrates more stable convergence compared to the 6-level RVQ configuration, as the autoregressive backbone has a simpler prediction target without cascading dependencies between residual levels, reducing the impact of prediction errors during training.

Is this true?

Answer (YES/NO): YES